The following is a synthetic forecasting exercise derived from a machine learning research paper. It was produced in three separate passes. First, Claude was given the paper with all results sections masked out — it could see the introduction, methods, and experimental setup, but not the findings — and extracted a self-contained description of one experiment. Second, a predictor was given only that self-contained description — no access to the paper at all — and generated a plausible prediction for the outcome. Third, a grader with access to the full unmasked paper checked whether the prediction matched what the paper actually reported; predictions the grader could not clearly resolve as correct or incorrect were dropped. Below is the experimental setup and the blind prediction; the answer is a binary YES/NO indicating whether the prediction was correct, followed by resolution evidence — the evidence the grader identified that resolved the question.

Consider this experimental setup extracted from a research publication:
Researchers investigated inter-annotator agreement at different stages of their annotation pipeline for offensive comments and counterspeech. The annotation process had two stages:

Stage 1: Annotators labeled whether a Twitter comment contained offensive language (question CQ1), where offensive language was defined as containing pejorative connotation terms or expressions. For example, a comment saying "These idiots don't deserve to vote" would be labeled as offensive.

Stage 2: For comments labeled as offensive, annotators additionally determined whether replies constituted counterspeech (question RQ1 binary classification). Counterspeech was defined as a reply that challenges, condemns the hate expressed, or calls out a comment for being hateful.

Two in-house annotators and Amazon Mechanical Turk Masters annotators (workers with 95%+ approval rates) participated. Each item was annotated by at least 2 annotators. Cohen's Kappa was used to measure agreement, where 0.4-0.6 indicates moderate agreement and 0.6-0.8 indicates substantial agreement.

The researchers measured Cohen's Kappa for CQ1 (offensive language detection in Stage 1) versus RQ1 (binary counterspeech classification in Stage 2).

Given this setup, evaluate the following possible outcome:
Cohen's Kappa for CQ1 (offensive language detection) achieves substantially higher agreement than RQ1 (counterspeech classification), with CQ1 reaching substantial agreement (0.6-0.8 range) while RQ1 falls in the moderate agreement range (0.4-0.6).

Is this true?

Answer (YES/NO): NO